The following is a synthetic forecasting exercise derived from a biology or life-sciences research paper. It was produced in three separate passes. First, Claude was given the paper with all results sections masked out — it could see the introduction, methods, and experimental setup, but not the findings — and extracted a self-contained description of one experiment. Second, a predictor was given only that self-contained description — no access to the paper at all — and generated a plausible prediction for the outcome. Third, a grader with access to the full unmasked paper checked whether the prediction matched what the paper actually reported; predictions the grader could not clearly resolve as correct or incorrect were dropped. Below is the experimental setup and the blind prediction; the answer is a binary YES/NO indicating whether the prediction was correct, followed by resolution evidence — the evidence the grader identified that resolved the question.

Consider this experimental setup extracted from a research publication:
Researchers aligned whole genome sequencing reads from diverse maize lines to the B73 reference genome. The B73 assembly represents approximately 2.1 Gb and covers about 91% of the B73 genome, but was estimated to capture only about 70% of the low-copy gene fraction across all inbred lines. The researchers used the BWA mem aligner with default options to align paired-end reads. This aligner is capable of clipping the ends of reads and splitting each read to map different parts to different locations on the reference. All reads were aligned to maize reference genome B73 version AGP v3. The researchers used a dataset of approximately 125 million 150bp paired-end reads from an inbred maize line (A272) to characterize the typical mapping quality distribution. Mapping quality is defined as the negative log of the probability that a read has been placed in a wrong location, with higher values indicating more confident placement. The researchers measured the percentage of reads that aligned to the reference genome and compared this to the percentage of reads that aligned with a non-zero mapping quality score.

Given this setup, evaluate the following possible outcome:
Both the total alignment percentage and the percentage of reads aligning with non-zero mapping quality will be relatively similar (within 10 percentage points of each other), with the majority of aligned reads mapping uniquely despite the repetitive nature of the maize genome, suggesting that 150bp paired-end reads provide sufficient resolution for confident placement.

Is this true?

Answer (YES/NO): NO